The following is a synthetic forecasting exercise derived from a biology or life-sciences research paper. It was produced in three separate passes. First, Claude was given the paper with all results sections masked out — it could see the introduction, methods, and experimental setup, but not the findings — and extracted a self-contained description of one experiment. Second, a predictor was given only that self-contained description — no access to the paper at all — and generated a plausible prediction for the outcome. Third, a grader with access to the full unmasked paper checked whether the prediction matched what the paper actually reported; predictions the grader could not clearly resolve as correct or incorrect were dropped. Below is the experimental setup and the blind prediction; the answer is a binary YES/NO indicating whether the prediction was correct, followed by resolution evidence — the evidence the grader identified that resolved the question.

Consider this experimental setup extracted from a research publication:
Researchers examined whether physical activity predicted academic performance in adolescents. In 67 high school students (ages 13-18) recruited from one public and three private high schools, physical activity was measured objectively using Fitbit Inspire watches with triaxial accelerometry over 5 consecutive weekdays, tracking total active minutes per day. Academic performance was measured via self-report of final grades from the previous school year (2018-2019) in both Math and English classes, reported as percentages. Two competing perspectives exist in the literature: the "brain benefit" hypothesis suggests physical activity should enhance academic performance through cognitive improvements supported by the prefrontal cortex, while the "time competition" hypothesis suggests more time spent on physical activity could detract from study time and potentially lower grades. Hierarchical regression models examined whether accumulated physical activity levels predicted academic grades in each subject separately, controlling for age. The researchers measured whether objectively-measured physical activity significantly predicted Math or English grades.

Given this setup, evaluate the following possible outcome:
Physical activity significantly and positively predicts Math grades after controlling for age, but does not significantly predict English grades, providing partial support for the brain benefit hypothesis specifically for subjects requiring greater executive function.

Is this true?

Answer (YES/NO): NO